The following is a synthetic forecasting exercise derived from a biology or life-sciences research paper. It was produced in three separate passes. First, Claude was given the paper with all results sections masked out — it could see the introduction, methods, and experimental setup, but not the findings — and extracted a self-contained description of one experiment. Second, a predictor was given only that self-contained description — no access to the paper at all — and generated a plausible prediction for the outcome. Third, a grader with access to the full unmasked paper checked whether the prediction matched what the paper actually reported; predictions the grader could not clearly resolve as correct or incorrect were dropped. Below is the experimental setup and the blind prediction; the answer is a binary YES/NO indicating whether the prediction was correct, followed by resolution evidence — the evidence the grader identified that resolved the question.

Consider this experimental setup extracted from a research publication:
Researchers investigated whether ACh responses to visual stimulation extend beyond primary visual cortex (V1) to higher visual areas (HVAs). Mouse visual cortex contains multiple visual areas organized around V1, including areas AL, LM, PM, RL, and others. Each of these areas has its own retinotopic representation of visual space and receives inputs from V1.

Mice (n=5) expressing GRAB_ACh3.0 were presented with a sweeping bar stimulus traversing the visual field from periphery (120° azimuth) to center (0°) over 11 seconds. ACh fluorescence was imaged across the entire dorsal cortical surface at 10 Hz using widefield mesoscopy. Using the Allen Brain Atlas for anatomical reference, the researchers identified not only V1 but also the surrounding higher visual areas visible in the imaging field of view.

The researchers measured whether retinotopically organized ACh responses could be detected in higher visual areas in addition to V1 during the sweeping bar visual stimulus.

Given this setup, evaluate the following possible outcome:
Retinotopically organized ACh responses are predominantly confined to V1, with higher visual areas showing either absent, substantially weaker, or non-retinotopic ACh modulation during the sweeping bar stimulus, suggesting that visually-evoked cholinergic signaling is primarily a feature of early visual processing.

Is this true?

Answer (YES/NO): NO